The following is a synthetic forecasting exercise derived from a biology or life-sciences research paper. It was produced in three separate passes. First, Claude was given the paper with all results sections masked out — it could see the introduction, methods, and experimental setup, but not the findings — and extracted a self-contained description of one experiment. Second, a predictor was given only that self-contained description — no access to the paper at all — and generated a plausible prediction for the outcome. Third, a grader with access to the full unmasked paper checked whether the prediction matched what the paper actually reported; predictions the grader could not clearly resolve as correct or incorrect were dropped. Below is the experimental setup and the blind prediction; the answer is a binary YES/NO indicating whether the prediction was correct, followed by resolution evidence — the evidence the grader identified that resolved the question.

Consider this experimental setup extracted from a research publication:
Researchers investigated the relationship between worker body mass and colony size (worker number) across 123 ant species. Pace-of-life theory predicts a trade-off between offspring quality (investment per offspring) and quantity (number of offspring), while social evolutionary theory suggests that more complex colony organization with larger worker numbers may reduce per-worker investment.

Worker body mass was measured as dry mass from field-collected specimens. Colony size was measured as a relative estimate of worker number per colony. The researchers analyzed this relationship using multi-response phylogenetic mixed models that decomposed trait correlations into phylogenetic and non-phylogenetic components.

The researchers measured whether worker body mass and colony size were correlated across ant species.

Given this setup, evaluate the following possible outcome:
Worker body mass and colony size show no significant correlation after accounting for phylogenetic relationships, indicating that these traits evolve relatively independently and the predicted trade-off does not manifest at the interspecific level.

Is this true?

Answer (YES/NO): NO